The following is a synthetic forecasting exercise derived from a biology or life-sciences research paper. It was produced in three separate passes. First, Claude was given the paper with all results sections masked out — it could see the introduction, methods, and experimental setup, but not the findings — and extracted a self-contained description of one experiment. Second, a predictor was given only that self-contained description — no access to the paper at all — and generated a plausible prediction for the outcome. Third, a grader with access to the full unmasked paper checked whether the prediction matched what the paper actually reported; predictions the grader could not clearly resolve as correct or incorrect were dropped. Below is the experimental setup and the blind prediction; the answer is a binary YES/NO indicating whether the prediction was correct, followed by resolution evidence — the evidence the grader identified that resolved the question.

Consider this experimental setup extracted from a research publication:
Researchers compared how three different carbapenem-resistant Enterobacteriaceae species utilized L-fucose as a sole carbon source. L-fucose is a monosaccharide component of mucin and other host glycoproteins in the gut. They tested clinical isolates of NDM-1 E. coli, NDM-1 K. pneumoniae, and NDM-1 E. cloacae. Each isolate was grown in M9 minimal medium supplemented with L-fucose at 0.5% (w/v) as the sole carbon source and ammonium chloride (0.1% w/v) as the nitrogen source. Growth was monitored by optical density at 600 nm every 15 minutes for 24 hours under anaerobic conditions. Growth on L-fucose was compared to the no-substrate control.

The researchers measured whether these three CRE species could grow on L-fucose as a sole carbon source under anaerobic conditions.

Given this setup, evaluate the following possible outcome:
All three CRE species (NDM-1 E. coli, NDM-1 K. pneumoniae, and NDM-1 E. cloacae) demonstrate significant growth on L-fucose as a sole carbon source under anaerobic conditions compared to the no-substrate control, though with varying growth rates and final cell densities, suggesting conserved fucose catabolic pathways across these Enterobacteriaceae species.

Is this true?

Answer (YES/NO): NO